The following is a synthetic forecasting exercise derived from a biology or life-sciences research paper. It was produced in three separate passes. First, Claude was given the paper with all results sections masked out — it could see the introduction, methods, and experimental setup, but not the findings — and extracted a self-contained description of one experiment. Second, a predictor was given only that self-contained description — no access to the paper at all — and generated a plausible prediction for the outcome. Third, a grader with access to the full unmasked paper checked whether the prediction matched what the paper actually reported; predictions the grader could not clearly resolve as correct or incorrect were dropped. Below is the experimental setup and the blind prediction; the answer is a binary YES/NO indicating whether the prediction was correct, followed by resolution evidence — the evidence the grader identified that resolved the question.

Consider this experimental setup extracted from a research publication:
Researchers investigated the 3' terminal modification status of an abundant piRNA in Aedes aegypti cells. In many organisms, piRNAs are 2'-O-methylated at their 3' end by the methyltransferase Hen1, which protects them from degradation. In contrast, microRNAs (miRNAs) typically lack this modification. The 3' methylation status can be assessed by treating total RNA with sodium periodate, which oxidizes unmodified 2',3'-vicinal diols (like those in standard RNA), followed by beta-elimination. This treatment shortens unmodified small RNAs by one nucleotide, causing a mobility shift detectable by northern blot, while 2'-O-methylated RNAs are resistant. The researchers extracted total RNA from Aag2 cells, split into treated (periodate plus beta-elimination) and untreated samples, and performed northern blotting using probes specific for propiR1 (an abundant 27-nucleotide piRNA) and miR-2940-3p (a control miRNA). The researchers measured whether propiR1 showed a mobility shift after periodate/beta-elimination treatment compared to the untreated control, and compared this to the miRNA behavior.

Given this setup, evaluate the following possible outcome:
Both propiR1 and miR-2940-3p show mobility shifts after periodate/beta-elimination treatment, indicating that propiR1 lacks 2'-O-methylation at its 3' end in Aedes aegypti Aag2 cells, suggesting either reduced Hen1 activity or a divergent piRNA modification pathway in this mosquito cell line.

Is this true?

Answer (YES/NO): NO